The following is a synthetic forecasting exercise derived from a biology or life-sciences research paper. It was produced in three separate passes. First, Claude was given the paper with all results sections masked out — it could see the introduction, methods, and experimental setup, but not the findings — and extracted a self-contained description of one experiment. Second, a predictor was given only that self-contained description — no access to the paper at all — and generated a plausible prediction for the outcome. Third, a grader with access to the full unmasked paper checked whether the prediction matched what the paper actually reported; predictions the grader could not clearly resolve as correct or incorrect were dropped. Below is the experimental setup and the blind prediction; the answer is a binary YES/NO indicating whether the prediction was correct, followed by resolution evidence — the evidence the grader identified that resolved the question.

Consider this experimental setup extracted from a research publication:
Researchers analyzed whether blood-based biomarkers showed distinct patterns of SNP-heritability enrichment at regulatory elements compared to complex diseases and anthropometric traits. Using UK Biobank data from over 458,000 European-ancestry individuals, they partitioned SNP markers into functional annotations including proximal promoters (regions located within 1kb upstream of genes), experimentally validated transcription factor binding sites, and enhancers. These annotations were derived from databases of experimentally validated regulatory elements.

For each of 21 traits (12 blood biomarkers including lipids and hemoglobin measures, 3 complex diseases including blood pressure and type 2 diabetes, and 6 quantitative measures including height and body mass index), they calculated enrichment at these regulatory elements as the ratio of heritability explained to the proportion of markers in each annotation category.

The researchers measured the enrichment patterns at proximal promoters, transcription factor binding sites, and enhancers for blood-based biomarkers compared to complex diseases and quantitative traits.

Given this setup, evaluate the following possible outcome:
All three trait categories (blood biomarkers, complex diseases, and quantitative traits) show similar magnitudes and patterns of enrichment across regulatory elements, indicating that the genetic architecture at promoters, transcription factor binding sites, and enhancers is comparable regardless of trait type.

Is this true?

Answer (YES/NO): NO